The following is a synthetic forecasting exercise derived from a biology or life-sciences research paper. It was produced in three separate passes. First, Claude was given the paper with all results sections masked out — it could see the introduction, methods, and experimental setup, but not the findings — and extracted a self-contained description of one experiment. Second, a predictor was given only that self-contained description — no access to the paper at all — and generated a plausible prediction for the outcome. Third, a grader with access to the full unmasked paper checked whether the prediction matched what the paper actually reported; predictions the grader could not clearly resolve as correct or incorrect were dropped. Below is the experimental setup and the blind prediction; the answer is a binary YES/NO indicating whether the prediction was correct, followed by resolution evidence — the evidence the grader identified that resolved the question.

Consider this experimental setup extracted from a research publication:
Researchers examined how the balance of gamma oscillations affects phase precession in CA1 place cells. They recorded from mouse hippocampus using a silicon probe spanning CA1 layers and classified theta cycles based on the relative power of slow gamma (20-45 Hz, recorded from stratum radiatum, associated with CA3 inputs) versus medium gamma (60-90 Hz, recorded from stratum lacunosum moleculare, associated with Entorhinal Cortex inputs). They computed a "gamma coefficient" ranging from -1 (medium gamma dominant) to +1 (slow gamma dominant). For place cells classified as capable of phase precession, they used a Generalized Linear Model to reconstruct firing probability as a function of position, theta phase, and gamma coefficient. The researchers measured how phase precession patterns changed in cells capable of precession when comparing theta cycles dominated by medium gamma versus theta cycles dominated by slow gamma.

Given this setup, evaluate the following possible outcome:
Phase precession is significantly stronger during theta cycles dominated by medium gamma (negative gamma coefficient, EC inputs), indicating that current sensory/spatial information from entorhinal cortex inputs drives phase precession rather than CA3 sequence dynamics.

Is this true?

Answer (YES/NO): YES